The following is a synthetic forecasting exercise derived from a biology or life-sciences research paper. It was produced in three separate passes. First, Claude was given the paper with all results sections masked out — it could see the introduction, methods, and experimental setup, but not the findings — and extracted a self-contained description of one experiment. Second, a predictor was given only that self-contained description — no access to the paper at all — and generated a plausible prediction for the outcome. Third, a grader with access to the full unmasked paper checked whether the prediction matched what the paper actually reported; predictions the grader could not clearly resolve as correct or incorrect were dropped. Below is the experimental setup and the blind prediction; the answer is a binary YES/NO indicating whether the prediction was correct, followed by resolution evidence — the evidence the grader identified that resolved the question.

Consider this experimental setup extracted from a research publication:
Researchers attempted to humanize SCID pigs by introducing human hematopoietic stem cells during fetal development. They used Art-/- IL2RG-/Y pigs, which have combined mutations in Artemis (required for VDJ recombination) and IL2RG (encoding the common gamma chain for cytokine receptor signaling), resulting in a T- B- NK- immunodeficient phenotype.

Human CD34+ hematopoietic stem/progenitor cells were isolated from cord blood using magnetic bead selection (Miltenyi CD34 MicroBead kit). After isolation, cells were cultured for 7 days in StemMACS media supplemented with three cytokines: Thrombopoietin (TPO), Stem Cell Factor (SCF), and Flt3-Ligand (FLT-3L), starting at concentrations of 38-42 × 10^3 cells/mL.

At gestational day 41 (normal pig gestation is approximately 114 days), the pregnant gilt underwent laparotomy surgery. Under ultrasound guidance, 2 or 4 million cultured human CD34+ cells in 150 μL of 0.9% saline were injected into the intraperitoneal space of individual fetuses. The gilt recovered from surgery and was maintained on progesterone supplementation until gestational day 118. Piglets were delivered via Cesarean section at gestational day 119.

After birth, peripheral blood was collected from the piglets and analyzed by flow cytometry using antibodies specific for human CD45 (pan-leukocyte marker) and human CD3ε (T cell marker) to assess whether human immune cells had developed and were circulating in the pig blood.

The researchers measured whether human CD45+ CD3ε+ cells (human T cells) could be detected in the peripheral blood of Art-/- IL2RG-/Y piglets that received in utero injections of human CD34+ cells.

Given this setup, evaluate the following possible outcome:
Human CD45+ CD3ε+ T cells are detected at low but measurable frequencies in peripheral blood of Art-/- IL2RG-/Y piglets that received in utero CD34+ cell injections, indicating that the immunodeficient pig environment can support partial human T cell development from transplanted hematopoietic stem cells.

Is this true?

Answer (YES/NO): YES